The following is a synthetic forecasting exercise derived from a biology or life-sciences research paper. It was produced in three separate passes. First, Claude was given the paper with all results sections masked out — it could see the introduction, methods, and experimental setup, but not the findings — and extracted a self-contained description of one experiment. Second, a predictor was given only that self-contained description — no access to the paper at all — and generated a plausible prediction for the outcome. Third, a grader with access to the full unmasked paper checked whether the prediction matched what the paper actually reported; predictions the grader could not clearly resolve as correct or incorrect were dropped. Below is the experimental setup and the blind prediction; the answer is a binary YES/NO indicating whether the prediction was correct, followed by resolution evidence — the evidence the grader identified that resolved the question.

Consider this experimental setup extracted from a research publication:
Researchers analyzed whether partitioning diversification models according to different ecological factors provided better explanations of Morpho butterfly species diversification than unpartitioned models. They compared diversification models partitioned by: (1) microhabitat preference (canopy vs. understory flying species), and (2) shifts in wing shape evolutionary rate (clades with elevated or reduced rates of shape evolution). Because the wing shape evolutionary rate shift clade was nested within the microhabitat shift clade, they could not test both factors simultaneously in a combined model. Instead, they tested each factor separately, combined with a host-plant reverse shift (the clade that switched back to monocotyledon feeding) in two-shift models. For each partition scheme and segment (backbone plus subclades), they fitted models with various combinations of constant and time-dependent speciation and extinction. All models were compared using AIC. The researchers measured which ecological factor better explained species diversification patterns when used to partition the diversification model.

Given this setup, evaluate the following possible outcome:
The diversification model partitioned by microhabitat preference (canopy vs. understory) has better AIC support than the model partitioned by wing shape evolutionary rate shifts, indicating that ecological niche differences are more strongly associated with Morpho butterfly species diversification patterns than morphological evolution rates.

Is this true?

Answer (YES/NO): YES